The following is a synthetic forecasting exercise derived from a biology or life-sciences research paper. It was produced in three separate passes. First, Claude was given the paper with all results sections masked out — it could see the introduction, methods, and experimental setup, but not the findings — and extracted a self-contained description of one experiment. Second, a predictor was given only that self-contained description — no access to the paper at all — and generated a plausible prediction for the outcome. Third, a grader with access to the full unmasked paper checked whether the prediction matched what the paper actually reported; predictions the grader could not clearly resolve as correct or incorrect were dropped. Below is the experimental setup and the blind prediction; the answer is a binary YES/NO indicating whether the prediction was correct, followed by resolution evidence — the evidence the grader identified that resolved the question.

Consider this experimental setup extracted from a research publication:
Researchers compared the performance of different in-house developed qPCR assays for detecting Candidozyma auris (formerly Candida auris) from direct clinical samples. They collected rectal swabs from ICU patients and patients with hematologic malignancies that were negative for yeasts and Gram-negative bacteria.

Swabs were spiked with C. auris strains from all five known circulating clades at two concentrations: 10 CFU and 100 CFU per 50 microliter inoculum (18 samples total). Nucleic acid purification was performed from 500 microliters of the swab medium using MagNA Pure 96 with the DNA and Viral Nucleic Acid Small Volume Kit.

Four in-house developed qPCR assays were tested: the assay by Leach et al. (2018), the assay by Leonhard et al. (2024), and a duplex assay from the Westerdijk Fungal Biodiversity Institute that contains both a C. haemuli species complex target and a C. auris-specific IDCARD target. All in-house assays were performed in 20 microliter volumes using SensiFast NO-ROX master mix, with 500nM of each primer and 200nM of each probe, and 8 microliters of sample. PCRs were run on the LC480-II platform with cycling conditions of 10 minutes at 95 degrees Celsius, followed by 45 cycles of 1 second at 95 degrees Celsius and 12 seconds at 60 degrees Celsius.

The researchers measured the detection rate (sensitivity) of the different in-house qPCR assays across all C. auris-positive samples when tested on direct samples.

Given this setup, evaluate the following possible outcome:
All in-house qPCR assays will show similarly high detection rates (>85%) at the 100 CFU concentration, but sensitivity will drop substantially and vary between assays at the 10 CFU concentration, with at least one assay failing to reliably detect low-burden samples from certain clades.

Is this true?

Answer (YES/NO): NO